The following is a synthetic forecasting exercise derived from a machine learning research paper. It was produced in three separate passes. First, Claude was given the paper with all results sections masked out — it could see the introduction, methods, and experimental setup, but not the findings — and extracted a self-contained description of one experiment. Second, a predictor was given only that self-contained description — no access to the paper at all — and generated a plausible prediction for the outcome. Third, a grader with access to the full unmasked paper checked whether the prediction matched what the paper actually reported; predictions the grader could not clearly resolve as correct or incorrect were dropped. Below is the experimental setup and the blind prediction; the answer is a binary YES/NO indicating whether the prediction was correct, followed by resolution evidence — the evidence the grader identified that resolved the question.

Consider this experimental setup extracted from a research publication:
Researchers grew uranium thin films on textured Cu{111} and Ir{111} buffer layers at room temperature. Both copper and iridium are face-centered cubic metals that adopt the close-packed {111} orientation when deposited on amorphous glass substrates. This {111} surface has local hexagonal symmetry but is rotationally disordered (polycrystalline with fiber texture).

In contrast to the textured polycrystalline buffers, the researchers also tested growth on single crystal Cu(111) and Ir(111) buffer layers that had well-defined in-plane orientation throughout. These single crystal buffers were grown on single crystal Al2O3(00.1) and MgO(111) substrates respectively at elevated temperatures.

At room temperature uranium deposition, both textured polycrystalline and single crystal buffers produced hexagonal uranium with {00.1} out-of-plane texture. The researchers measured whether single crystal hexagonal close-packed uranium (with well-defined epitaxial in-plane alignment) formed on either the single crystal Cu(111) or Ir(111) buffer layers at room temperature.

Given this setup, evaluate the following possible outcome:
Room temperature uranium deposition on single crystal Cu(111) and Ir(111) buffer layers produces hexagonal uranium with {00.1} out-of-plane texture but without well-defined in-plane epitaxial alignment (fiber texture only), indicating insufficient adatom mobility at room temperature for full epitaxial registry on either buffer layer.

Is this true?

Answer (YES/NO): YES